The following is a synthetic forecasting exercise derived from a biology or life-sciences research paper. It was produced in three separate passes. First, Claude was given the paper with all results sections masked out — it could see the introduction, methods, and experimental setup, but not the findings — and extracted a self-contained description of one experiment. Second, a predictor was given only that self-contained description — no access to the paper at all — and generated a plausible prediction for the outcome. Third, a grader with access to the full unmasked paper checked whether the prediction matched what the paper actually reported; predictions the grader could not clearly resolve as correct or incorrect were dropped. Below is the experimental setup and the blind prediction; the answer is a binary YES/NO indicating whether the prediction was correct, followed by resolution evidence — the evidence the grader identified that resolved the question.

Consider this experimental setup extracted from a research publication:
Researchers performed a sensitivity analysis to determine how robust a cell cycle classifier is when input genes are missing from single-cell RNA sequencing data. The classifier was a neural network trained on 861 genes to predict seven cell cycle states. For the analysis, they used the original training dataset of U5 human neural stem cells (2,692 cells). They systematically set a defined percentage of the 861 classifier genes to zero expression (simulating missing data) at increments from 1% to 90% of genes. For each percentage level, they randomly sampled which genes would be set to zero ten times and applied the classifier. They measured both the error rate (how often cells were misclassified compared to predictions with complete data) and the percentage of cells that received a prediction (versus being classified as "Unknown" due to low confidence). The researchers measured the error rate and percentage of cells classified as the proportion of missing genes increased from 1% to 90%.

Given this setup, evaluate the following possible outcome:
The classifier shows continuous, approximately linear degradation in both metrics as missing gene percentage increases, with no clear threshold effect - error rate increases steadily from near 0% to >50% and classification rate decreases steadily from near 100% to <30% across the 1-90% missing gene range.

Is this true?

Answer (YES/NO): NO